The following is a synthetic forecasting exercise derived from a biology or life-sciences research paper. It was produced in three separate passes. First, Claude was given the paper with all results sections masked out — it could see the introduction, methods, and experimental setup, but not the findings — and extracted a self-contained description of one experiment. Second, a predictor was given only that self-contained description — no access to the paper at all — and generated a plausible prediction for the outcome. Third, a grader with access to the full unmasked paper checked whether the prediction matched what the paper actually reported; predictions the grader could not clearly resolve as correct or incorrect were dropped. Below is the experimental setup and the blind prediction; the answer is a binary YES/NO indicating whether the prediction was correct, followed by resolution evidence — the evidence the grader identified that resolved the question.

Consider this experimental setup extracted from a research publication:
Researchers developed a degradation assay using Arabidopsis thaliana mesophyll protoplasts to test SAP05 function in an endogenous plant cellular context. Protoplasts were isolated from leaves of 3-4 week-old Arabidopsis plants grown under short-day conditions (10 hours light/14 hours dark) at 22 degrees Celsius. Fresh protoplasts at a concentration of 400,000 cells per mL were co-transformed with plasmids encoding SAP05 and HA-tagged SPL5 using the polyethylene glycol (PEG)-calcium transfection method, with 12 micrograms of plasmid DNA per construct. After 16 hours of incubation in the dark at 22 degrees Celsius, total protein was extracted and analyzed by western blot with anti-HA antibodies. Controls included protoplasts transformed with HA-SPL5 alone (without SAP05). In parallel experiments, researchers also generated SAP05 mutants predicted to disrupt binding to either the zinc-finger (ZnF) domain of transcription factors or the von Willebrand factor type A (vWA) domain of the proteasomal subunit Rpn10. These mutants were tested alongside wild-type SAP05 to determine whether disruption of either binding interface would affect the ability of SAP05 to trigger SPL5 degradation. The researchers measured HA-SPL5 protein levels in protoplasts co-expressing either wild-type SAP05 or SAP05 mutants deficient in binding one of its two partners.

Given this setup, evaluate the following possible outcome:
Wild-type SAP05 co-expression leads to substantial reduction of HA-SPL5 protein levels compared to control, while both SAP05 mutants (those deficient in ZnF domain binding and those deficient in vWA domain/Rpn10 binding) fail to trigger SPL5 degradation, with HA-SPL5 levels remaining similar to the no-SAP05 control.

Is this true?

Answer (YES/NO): NO